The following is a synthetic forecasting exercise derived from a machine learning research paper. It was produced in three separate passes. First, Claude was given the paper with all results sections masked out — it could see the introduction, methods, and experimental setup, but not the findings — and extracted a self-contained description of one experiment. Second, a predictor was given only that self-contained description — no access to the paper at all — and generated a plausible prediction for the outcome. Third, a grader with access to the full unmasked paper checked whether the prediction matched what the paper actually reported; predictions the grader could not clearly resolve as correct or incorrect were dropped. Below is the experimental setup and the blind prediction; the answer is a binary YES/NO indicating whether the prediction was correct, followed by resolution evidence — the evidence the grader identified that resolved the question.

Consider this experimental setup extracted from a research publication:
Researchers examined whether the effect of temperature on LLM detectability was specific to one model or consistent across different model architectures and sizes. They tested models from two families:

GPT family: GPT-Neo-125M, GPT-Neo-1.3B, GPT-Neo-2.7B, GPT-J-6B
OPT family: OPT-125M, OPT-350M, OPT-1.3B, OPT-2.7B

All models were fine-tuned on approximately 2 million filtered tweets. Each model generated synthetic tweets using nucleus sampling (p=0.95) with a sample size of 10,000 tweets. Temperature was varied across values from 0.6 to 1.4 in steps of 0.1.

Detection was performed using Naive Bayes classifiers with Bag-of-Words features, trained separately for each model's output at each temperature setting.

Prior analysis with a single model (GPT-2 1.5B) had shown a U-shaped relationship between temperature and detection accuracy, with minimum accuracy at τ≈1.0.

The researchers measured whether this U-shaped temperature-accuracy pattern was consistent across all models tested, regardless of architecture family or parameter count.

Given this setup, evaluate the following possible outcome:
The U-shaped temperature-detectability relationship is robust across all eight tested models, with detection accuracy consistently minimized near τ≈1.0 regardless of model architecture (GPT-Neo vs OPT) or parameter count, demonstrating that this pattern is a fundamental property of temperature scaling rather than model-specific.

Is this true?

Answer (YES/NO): YES